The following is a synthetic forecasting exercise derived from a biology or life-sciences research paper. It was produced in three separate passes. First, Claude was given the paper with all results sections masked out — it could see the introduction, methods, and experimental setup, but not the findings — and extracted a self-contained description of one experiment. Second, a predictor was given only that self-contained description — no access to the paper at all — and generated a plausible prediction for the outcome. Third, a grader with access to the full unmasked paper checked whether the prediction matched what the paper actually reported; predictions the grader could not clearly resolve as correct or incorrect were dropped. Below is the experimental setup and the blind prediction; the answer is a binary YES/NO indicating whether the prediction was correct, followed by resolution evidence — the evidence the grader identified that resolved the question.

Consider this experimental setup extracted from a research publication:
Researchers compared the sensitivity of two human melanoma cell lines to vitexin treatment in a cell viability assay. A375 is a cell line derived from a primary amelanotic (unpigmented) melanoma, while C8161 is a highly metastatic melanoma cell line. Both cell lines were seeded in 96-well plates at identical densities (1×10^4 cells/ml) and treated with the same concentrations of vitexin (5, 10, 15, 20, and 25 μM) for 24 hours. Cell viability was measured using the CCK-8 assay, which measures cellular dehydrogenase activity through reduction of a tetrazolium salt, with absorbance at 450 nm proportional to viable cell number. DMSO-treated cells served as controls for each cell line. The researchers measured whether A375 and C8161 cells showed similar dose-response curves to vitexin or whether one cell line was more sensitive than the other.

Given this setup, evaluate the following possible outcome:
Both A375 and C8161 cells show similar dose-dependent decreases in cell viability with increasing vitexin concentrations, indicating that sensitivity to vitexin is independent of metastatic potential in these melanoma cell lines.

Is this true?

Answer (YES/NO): NO